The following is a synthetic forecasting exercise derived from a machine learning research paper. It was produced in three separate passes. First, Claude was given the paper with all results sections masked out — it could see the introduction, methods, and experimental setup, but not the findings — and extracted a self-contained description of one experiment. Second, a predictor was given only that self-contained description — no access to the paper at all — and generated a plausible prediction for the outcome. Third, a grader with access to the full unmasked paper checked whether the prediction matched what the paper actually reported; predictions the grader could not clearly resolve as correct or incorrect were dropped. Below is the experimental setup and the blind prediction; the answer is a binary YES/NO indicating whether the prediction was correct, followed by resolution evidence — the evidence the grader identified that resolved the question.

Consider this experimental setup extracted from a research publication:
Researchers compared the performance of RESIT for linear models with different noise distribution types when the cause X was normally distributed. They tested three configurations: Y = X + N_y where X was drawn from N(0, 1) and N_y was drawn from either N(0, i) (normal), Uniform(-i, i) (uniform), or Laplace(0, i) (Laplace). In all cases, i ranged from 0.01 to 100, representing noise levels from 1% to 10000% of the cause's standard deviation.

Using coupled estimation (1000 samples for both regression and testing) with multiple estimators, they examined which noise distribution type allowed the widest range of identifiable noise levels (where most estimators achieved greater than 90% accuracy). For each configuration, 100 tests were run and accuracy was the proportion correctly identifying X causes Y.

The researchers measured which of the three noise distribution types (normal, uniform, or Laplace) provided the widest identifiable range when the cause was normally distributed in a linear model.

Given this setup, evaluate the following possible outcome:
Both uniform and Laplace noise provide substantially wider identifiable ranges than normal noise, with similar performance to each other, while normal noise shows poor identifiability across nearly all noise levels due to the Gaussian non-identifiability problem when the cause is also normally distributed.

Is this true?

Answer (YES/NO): NO